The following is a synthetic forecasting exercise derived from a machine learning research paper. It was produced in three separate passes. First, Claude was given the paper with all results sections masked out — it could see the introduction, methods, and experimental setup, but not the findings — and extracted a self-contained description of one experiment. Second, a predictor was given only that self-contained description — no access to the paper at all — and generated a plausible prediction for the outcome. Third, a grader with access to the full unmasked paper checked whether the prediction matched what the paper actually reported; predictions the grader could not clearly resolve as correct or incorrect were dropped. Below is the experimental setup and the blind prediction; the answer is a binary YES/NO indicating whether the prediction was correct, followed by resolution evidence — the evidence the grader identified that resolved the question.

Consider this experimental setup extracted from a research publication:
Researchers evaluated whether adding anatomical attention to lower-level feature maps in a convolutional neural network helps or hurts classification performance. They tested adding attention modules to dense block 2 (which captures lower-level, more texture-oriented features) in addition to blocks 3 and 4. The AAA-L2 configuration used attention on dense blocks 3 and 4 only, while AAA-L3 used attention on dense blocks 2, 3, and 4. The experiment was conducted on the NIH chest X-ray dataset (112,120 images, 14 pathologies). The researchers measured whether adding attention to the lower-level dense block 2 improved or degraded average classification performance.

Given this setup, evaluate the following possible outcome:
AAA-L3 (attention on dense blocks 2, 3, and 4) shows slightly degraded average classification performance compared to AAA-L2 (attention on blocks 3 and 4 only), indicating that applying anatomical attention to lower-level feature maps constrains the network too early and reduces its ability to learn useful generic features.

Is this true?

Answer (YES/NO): YES